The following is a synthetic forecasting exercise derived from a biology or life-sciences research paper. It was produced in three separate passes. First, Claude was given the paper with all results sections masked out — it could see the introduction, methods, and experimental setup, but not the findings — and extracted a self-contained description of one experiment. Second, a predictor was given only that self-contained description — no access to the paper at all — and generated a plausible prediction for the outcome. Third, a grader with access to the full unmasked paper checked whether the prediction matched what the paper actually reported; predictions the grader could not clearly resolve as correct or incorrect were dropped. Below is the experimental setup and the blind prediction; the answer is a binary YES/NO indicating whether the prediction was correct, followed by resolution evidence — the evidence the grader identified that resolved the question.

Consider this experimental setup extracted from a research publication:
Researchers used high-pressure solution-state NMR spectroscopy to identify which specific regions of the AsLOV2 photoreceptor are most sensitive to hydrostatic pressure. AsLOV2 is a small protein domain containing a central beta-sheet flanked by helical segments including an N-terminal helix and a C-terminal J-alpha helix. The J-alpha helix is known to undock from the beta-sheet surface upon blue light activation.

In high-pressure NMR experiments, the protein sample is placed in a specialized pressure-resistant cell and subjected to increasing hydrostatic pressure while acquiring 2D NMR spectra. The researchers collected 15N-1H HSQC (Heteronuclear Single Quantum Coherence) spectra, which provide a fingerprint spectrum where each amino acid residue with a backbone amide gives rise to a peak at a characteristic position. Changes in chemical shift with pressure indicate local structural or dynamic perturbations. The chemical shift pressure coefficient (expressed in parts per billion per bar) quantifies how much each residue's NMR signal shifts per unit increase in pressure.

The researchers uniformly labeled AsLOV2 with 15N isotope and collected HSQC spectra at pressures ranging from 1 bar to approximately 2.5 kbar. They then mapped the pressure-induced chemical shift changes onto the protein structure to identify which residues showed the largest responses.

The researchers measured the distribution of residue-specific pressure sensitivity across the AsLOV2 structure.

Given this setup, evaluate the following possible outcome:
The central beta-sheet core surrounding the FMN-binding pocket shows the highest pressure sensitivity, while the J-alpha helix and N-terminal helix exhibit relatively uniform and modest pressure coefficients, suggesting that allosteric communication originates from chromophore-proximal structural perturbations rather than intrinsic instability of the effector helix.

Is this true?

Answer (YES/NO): NO